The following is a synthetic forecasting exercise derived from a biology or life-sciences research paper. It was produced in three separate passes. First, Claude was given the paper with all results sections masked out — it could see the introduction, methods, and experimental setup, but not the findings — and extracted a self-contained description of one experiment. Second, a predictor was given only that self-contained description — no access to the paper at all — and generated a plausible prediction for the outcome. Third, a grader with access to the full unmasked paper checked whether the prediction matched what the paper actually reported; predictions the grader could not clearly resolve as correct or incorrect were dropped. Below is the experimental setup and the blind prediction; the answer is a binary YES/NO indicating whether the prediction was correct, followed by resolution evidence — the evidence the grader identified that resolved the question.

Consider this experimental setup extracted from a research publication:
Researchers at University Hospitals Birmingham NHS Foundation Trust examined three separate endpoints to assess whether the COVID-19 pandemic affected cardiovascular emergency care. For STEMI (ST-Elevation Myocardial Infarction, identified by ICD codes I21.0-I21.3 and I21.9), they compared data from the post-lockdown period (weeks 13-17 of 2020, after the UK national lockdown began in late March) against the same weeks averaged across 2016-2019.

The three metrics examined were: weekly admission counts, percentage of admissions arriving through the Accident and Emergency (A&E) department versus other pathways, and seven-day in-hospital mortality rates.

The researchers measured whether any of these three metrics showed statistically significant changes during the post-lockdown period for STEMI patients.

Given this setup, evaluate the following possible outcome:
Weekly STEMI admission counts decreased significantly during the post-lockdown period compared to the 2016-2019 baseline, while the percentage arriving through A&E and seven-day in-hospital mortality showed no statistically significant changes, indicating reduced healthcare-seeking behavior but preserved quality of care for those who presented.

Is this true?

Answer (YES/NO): NO